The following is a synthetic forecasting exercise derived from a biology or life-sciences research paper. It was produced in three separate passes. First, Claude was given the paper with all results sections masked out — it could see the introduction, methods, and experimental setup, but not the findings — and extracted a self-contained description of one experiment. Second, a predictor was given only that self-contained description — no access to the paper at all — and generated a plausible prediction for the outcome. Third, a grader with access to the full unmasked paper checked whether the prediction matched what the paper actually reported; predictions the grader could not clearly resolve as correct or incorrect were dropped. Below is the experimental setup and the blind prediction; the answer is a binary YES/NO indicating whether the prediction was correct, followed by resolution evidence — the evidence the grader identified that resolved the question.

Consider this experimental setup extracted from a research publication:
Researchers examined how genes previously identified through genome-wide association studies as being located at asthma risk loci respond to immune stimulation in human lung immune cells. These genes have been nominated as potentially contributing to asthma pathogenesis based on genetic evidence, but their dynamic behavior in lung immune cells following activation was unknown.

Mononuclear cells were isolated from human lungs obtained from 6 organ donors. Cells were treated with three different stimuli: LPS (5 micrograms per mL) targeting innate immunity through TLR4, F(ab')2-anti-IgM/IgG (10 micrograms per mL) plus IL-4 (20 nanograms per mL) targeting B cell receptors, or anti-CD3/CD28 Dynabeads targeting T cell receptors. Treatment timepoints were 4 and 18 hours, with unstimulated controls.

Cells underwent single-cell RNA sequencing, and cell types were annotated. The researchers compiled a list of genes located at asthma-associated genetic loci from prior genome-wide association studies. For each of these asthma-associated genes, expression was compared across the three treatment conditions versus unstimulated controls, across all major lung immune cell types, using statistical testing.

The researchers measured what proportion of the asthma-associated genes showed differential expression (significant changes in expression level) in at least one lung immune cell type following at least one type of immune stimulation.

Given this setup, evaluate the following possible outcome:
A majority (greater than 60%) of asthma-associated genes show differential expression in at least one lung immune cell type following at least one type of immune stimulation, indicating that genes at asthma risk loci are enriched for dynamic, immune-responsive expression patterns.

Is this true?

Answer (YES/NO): YES